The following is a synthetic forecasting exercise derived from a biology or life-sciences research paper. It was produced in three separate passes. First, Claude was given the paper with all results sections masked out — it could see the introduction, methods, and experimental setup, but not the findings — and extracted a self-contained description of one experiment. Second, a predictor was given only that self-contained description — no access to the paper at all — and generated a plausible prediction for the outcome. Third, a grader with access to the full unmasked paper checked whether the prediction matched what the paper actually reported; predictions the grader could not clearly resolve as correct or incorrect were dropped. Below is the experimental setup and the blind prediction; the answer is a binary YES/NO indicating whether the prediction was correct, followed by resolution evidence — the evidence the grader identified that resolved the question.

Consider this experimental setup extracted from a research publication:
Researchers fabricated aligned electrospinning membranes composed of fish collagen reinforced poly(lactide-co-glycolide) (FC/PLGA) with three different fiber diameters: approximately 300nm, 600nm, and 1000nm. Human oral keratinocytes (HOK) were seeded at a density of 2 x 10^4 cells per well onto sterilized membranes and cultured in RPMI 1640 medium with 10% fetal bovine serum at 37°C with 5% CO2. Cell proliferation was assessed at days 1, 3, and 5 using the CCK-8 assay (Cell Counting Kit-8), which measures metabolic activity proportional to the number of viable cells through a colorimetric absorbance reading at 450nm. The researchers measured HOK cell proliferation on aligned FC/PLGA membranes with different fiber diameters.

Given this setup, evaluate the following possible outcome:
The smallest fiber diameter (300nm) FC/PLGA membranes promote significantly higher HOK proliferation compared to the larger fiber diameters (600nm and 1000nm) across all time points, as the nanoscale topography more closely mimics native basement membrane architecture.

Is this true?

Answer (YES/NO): NO